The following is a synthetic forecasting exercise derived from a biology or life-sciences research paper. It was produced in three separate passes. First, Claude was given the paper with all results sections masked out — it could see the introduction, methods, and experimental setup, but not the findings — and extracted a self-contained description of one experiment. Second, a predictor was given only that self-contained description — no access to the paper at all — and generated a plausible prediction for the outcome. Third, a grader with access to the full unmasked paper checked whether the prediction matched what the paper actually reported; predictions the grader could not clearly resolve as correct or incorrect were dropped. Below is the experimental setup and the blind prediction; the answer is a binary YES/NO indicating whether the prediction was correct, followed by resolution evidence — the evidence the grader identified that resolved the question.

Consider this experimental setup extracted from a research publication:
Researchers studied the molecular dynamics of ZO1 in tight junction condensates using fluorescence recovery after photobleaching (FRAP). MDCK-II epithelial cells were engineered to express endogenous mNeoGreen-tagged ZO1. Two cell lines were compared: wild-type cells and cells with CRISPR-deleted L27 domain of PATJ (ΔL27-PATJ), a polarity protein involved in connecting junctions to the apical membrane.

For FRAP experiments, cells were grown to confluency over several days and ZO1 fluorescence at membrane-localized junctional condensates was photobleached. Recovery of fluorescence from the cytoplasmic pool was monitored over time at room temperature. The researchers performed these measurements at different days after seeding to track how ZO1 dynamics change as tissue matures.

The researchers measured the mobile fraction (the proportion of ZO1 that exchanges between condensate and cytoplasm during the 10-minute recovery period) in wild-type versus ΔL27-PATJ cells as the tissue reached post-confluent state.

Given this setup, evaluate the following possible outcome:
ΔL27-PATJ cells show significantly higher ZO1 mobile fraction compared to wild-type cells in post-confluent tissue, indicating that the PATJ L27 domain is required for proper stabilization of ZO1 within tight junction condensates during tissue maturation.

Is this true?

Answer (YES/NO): NO